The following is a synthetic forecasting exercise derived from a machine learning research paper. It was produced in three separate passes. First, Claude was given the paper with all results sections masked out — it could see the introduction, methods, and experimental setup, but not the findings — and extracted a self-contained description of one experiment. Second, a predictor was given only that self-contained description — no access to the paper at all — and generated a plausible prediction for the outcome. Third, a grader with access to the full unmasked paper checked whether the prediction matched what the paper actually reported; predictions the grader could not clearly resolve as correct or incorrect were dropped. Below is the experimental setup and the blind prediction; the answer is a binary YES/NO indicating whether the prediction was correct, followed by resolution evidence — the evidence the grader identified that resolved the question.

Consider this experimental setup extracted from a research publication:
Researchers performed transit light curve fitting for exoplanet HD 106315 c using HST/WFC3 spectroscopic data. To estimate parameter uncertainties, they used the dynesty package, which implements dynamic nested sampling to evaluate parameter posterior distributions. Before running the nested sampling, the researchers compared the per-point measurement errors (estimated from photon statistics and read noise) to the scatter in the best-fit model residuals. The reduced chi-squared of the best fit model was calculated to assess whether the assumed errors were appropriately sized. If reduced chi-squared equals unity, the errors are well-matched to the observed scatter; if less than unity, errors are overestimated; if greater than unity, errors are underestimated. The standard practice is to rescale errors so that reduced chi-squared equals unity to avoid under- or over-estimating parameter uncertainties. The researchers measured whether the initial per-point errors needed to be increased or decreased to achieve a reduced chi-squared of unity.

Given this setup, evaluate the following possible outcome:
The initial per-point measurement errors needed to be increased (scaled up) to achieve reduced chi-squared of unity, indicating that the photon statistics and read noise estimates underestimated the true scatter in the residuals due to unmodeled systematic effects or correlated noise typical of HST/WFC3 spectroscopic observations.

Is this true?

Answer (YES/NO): YES